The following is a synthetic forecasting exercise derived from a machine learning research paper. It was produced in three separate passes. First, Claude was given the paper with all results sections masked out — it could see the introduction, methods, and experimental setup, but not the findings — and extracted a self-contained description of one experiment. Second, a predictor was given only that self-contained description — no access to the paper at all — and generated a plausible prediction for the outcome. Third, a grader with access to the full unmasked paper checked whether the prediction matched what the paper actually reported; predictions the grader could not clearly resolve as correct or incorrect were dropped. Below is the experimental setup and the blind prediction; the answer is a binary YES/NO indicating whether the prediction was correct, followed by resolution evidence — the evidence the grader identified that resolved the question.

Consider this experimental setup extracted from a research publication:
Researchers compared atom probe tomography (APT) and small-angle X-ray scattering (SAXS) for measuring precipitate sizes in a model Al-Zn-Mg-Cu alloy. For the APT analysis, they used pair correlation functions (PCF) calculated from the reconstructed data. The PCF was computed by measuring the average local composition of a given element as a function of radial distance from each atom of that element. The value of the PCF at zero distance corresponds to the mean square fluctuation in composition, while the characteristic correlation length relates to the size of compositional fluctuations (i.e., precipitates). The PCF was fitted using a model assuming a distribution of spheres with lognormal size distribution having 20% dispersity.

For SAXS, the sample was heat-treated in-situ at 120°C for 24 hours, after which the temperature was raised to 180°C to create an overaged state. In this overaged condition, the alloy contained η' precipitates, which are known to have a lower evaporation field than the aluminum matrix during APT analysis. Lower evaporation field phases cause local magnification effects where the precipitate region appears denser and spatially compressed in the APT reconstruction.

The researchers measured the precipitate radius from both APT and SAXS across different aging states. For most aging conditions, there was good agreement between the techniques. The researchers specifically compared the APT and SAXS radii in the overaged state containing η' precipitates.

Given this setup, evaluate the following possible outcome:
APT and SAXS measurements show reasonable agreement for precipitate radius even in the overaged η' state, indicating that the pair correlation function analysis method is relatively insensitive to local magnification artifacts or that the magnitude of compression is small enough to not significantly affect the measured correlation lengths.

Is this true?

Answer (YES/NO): NO